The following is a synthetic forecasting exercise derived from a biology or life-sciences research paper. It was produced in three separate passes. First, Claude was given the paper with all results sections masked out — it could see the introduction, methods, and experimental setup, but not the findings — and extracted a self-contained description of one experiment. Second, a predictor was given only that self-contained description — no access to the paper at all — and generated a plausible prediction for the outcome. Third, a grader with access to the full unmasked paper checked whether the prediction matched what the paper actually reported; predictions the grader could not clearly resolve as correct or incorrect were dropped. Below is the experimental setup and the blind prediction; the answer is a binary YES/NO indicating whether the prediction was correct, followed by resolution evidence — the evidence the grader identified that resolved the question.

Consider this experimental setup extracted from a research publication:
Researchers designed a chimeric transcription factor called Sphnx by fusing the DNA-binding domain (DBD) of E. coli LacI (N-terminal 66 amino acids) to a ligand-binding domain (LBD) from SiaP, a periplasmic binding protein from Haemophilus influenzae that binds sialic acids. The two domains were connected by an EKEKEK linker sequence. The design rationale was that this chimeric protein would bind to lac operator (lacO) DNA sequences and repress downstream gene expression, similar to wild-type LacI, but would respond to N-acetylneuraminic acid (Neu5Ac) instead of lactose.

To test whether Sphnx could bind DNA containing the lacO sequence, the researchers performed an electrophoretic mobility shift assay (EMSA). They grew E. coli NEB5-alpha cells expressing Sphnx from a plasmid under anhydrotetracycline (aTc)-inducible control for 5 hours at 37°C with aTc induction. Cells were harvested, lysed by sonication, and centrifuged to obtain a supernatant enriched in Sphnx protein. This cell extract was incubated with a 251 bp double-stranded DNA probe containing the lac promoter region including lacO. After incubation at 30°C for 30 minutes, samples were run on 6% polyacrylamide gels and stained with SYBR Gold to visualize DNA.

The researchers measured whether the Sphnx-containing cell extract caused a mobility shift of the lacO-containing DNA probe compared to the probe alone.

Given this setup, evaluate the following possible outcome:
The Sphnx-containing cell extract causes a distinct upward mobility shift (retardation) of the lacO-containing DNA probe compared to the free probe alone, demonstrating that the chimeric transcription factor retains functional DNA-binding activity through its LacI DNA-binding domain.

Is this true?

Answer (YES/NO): YES